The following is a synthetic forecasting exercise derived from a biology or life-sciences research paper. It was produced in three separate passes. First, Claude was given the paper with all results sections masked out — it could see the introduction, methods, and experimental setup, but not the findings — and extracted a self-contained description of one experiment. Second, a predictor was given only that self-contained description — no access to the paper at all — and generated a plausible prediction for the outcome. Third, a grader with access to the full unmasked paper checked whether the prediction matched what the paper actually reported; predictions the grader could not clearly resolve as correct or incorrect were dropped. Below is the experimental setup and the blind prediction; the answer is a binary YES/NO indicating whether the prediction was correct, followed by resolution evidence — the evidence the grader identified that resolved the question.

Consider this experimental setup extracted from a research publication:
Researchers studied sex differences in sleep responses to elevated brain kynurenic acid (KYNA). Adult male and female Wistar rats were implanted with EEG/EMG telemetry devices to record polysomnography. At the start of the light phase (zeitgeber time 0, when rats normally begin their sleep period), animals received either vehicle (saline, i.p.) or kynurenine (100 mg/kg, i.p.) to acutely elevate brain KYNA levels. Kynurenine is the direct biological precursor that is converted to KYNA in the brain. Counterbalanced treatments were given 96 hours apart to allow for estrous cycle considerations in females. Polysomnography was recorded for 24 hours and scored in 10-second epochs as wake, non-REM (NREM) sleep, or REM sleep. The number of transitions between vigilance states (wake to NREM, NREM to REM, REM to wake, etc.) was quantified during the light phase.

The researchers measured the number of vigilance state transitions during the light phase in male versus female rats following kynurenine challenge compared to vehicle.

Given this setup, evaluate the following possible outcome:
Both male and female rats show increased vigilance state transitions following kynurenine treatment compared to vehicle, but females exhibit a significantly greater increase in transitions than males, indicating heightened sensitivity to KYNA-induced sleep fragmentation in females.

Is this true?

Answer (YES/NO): NO